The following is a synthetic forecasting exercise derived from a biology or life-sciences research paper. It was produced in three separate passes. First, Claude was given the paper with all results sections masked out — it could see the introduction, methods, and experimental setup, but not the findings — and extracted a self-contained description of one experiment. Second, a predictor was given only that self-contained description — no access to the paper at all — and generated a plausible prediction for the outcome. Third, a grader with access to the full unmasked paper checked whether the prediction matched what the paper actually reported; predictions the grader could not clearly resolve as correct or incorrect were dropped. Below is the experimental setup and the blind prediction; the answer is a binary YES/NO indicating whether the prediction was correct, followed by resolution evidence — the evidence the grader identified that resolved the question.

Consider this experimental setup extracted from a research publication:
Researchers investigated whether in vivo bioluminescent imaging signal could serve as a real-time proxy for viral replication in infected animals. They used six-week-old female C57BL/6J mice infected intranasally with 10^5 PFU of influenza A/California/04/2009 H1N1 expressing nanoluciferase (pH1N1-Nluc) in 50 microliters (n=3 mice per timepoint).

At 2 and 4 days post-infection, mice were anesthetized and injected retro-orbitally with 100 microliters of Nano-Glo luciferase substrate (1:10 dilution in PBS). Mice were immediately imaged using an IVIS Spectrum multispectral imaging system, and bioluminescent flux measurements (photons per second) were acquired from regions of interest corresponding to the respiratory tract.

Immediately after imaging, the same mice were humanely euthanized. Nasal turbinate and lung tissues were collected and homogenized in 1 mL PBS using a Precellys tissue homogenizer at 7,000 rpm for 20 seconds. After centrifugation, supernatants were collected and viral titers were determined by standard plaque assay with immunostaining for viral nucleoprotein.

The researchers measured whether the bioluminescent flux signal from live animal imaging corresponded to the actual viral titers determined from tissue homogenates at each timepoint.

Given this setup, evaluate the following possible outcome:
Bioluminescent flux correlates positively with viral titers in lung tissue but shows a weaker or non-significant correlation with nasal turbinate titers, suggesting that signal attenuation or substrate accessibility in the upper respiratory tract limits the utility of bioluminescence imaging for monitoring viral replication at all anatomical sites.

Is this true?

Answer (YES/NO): NO